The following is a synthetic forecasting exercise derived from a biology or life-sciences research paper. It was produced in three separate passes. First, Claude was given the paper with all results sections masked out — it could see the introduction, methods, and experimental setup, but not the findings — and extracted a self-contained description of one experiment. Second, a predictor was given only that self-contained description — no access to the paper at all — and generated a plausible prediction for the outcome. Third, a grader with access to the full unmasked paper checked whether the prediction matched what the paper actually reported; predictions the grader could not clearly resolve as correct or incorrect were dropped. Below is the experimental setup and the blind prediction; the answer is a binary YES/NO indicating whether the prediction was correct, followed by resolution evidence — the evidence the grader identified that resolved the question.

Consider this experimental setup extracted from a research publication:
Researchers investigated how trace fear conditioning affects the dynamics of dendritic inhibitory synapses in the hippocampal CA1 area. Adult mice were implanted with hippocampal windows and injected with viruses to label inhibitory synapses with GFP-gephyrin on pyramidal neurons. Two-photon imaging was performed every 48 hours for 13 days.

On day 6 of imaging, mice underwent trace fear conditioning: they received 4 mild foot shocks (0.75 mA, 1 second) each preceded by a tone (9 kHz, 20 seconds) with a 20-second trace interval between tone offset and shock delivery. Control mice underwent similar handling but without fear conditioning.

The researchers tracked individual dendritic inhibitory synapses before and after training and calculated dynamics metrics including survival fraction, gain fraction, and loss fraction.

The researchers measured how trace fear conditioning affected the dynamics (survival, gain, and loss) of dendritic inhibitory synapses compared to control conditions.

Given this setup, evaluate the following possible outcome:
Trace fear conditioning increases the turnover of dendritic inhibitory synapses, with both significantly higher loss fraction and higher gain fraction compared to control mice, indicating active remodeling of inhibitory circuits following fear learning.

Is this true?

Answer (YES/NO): NO